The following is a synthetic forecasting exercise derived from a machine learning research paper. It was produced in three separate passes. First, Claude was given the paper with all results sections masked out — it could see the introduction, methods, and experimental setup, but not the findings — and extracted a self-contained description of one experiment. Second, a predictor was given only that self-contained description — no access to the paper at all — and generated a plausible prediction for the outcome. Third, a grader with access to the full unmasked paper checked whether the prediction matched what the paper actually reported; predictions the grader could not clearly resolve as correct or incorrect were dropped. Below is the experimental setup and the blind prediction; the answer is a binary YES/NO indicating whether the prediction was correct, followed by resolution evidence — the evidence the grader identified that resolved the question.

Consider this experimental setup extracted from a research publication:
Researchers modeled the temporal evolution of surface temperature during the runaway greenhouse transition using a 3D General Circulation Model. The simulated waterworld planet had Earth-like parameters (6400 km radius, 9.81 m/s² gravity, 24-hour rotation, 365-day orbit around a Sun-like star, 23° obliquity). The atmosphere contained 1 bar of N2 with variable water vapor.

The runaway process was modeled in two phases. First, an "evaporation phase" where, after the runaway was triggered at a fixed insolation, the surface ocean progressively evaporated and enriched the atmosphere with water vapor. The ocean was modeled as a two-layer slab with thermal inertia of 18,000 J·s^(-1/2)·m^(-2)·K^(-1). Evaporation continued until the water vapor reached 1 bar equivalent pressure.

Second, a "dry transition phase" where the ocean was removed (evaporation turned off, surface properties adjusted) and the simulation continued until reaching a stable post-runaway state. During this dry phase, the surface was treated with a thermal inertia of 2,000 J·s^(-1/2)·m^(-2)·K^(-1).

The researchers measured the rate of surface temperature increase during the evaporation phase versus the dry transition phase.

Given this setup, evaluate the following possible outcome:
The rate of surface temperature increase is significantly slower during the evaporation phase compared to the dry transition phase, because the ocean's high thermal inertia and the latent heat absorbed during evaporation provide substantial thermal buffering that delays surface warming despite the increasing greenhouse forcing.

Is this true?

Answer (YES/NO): YES